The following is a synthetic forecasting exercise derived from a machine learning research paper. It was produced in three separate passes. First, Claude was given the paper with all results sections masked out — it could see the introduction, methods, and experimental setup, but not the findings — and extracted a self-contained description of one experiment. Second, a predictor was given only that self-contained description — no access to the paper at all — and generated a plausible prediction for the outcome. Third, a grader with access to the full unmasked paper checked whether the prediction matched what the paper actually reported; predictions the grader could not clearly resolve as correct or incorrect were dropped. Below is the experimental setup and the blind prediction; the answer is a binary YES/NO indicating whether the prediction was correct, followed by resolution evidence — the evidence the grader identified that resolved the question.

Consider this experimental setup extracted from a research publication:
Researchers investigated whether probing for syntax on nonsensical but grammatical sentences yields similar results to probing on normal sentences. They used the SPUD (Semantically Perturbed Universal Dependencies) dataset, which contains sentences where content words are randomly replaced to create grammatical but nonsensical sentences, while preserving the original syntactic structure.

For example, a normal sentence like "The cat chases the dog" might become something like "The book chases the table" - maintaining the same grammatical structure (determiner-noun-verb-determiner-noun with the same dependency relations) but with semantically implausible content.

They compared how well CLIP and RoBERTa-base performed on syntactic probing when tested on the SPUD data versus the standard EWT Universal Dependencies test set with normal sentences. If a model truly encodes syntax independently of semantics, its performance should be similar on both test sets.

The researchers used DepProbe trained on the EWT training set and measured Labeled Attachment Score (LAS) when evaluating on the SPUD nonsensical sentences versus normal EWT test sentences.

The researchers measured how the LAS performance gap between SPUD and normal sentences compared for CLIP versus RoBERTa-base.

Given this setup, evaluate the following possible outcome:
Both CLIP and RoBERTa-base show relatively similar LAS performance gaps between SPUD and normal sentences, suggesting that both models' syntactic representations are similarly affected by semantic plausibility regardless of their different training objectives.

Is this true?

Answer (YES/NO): YES